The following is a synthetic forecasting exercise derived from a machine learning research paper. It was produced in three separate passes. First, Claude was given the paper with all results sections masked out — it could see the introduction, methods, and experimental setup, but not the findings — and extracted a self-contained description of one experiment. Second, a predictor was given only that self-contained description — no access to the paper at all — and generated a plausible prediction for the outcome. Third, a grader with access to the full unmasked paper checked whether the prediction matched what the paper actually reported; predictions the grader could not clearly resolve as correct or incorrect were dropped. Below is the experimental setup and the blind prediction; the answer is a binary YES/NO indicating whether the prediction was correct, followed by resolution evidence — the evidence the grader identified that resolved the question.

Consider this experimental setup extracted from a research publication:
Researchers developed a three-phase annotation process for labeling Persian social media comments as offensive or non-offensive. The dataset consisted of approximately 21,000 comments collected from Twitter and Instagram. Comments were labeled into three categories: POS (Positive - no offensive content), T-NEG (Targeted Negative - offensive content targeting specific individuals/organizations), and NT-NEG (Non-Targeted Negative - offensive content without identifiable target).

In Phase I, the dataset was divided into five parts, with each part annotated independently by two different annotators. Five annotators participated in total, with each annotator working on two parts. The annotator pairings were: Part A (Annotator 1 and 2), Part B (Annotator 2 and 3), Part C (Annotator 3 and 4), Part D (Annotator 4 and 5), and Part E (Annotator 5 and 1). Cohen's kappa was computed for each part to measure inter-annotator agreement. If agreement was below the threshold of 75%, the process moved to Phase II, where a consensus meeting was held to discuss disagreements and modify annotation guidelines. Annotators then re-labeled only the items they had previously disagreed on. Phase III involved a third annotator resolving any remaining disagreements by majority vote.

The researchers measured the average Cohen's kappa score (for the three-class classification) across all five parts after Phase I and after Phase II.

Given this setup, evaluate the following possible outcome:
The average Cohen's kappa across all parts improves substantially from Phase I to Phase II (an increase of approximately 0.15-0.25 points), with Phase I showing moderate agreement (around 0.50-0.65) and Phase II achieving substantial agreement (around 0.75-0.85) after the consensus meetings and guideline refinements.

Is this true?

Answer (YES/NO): NO